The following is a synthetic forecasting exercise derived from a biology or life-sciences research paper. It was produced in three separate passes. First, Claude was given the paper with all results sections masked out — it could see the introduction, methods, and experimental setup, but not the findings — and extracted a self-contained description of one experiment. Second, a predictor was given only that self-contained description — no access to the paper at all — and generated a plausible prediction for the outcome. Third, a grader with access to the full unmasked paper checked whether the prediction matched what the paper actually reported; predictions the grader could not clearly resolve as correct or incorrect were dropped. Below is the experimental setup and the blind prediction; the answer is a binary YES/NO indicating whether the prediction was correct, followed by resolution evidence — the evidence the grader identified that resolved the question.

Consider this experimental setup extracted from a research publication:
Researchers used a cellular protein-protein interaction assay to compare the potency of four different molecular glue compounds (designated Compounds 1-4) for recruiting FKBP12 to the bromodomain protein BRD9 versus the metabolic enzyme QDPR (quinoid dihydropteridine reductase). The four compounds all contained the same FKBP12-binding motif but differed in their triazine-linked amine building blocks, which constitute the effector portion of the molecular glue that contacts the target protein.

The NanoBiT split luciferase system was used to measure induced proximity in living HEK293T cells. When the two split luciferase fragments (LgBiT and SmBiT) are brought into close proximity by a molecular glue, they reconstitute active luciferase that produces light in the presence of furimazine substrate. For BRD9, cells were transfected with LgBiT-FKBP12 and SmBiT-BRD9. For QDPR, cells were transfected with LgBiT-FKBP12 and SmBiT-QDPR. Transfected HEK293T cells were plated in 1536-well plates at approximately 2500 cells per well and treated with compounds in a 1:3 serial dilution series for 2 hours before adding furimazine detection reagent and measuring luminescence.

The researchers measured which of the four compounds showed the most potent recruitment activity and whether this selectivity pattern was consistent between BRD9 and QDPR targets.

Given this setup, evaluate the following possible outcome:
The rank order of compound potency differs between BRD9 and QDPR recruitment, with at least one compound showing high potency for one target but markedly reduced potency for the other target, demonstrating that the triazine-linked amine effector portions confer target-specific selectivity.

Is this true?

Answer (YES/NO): YES